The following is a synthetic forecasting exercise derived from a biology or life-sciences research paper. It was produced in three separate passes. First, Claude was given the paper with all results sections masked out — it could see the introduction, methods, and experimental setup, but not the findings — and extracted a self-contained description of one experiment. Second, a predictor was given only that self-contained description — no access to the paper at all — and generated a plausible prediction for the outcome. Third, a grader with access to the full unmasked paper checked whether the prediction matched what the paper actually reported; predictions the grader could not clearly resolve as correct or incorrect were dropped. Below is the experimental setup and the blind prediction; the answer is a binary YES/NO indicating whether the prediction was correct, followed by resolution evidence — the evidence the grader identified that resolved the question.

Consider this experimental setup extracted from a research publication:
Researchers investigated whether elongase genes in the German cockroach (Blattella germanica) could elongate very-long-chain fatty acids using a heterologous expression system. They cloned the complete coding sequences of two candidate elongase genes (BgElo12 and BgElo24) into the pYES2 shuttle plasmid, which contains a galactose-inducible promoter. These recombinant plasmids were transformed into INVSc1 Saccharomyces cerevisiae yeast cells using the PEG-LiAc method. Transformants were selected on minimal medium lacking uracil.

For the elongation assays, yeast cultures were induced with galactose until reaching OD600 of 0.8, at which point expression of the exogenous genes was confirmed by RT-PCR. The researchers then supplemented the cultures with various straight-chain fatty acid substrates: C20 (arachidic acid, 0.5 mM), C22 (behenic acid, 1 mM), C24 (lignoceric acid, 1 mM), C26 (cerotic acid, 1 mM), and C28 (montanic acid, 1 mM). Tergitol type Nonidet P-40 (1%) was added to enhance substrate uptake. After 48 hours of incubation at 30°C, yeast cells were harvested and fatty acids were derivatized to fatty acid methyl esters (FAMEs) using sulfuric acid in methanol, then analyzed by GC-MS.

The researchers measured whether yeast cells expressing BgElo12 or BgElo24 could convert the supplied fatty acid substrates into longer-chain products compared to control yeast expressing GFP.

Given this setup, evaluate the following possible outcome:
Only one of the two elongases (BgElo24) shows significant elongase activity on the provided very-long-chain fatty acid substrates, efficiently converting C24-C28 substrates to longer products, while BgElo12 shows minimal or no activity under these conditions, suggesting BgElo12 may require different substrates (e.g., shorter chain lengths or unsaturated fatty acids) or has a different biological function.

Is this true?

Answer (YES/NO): NO